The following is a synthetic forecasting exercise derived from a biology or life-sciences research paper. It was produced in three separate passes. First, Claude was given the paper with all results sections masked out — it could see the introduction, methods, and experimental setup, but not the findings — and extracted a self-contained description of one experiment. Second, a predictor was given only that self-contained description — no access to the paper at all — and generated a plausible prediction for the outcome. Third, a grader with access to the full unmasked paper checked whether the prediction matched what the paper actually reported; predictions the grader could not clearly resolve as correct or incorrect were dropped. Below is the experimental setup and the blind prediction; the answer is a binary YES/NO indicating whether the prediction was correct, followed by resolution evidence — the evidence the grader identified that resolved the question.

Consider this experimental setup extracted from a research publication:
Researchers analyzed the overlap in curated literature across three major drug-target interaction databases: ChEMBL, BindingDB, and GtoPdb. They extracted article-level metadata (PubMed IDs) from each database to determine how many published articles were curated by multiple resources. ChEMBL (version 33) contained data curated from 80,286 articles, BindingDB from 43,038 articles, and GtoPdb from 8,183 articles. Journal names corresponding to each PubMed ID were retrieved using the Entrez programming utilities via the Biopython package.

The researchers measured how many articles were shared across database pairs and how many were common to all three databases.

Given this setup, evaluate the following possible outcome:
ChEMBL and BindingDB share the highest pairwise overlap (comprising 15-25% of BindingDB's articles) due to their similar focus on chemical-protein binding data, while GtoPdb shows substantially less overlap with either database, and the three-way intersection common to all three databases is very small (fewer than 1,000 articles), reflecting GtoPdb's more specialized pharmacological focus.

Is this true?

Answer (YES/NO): NO